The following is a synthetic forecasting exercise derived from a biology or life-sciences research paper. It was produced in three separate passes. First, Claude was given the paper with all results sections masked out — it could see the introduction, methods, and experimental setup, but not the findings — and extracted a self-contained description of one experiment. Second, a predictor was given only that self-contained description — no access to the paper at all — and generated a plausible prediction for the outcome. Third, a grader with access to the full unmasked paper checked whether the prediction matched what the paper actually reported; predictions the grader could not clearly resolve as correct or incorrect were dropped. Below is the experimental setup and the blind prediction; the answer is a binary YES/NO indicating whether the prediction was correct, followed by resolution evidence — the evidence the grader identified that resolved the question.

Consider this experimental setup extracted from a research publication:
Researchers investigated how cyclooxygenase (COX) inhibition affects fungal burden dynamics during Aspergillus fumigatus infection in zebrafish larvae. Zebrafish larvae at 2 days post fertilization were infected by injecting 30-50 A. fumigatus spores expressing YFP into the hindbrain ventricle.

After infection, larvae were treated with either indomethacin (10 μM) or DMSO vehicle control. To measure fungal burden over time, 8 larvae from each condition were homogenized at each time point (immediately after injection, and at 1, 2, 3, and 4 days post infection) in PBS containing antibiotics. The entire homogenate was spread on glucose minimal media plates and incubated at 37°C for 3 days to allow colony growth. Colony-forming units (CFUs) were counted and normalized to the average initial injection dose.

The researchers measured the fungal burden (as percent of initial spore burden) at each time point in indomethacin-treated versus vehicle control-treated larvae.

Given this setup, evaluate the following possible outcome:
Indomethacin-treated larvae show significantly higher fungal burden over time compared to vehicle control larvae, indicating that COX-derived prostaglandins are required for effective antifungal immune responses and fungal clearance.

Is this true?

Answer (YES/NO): NO